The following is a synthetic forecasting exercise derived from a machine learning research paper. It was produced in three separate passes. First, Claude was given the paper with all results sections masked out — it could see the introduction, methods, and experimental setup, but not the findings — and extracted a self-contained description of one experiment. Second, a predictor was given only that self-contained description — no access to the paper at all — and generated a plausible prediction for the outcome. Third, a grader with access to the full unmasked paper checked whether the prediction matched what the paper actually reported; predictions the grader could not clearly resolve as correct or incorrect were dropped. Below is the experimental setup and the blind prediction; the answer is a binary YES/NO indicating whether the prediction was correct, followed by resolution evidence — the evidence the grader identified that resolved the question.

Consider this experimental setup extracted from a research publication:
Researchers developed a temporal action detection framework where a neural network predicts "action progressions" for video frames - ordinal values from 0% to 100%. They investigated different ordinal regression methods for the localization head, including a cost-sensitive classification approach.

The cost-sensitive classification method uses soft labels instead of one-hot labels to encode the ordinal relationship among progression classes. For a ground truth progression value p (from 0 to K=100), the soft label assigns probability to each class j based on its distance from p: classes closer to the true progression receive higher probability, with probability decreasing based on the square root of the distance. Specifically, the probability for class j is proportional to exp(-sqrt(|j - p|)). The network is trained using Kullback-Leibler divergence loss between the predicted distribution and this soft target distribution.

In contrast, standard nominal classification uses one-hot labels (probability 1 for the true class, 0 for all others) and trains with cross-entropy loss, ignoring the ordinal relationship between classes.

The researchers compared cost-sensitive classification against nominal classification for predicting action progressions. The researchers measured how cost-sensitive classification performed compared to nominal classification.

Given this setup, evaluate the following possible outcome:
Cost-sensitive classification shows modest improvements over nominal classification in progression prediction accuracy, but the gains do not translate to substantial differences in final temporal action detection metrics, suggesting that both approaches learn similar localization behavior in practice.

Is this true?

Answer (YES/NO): YES